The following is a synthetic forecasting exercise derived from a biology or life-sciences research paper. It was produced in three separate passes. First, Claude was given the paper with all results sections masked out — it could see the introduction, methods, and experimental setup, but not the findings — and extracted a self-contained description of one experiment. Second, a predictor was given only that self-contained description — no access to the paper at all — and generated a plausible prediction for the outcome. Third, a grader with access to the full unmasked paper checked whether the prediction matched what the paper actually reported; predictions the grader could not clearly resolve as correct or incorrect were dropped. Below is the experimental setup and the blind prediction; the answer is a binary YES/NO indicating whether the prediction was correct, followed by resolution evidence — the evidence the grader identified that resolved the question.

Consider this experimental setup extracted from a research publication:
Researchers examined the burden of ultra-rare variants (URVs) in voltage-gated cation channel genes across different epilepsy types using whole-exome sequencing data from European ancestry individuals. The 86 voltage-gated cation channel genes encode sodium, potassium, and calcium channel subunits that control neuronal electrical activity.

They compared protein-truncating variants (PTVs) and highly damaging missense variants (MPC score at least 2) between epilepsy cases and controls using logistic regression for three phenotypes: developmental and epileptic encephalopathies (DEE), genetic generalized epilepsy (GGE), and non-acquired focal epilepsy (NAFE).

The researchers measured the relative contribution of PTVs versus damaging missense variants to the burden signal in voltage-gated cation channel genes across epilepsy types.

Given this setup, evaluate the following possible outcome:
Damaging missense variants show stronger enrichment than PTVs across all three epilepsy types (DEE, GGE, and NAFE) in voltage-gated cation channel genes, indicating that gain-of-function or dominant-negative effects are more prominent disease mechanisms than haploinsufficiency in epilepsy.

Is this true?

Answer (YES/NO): NO